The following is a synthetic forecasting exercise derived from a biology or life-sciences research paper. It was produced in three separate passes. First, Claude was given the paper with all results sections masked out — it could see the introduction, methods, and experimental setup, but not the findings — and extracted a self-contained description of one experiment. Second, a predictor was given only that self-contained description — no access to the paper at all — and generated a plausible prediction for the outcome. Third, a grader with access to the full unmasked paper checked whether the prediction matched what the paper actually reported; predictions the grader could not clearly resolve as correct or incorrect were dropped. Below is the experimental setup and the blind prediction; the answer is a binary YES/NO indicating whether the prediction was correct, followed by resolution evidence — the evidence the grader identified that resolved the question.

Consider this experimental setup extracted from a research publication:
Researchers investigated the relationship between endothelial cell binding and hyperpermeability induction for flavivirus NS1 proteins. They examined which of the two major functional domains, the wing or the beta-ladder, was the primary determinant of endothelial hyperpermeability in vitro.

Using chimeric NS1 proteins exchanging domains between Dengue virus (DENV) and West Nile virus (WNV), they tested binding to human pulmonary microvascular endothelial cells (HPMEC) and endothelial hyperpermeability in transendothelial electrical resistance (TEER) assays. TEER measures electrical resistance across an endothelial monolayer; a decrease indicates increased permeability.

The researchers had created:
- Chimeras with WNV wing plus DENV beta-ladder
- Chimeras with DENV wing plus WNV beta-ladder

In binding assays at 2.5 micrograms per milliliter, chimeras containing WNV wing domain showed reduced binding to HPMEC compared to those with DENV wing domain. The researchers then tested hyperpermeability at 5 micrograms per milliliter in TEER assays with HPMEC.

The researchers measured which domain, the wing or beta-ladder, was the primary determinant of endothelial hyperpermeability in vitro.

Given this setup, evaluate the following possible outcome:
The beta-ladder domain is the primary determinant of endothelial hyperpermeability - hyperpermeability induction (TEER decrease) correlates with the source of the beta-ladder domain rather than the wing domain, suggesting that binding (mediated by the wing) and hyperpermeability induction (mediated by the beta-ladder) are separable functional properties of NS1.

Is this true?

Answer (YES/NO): YES